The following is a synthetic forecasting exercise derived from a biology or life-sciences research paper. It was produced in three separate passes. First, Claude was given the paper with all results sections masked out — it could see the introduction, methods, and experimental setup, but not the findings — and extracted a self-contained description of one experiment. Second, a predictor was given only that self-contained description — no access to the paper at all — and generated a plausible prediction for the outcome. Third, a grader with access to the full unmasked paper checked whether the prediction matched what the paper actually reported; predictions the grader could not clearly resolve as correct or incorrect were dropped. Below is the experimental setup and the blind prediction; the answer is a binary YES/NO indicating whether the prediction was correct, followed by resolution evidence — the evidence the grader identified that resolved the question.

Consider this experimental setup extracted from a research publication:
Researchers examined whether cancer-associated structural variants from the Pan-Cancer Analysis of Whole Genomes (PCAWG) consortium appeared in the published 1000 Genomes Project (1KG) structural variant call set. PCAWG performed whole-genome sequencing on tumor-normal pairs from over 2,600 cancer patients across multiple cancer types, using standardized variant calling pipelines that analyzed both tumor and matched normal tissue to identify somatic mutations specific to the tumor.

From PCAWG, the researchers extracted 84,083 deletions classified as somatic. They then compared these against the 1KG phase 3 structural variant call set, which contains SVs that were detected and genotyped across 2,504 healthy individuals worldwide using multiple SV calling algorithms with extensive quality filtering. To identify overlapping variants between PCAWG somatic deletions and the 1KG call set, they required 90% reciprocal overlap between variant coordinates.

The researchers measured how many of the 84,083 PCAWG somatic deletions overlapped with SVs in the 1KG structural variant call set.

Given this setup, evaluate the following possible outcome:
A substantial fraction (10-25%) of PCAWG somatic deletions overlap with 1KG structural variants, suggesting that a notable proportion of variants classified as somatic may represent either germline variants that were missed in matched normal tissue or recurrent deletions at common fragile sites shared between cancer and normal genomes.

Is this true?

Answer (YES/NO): NO